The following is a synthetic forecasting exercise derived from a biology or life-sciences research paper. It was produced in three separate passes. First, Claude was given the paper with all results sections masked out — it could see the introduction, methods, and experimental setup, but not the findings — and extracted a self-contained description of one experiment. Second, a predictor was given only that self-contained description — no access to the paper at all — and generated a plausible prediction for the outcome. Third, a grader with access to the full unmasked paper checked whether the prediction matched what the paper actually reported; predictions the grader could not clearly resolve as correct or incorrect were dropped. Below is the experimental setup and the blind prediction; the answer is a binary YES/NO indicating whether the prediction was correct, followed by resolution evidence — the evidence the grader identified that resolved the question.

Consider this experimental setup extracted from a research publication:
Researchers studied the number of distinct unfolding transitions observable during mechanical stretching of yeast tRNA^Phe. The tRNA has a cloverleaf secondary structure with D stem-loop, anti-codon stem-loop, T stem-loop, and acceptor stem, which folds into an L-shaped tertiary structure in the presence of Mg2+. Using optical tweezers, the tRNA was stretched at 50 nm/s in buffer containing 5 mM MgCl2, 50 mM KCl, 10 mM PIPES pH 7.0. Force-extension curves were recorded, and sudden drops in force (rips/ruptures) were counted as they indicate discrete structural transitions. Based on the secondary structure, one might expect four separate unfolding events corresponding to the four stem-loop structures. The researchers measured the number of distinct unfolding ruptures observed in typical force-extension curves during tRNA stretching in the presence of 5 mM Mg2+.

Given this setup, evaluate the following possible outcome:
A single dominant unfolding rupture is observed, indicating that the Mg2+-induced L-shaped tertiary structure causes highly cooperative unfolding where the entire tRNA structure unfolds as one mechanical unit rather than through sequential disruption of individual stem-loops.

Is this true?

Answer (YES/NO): NO